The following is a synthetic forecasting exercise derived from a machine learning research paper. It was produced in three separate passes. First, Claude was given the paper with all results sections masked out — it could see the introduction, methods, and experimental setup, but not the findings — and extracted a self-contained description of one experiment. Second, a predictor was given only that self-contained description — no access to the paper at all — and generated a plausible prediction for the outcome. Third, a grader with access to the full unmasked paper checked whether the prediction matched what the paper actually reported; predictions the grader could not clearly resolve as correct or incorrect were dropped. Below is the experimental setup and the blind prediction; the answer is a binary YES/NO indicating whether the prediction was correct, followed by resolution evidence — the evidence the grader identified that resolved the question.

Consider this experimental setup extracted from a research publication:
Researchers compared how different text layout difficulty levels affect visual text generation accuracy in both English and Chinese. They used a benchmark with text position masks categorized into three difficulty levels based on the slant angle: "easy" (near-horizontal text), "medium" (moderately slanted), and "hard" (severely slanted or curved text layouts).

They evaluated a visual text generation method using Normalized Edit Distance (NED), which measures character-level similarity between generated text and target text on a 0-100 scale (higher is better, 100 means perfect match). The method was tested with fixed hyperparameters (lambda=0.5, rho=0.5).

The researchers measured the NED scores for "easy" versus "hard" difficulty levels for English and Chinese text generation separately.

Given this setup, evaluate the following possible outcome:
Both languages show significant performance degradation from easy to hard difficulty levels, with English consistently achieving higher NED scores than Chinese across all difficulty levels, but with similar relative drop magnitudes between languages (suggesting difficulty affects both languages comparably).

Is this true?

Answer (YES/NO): NO